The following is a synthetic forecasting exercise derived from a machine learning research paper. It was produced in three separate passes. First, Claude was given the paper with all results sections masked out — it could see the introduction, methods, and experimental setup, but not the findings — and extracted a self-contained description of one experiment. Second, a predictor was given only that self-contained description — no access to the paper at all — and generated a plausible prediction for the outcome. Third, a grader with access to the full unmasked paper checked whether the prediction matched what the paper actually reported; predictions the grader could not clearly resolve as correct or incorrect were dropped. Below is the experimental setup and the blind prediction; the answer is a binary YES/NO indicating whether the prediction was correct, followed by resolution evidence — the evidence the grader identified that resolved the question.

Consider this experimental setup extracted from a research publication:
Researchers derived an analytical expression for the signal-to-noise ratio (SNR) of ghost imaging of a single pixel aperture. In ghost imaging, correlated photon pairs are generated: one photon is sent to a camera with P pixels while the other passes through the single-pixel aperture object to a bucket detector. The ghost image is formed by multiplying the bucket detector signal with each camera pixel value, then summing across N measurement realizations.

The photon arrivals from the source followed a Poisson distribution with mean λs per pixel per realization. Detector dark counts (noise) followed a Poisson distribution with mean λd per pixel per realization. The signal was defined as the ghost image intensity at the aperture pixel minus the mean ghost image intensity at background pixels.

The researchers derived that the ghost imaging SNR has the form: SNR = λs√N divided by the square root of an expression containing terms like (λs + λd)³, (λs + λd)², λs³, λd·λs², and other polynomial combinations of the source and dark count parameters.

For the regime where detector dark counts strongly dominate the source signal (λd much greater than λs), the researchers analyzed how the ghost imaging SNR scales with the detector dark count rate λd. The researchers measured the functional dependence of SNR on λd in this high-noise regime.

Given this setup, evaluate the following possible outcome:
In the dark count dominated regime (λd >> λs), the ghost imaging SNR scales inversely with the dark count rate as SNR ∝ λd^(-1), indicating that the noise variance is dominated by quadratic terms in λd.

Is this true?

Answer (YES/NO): NO